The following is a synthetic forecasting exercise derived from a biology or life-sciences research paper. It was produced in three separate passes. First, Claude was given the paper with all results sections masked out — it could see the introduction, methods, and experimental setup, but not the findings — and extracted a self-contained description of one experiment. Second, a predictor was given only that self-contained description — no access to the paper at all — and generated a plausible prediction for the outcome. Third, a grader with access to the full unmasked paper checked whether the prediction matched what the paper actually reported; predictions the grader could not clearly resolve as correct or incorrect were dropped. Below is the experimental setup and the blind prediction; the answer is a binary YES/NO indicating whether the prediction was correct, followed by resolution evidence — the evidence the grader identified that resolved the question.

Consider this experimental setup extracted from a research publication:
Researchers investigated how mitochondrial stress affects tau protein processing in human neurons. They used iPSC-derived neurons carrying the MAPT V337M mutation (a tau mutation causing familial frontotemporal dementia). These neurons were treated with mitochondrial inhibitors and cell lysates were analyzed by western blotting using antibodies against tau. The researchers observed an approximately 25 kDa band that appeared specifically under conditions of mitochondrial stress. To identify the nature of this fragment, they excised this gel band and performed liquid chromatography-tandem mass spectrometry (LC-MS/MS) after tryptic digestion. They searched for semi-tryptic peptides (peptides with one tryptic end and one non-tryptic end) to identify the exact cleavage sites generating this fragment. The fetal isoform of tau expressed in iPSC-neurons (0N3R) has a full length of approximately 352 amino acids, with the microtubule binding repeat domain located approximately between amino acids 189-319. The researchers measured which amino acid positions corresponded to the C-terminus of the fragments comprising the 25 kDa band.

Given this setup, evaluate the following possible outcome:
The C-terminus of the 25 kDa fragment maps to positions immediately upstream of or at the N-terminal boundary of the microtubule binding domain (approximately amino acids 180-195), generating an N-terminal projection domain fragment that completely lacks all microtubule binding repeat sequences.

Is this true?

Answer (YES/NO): NO